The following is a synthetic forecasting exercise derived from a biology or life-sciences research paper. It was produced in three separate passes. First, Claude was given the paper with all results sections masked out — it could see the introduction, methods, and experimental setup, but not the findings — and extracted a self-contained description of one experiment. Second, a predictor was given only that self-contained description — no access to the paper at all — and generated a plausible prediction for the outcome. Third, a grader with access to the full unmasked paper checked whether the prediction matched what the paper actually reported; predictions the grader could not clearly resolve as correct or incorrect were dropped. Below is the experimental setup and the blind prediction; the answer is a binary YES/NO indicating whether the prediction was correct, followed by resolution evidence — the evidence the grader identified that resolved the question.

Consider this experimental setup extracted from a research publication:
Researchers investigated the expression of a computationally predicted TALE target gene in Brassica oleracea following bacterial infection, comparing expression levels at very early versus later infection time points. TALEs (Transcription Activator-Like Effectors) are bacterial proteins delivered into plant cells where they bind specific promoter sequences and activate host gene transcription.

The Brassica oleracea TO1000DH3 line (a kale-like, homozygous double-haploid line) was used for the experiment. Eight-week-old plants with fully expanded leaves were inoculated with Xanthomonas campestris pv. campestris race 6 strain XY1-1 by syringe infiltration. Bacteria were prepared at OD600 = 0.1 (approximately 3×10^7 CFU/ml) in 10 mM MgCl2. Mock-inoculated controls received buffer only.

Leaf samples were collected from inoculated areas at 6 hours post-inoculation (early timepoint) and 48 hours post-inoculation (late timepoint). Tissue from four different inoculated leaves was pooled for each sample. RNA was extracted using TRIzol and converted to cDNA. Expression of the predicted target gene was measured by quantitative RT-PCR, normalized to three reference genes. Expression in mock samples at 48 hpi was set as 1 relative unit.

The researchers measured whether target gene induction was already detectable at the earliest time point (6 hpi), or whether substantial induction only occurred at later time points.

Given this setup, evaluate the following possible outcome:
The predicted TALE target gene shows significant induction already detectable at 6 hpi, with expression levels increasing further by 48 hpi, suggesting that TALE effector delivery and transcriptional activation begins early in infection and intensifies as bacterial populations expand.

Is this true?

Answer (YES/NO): NO